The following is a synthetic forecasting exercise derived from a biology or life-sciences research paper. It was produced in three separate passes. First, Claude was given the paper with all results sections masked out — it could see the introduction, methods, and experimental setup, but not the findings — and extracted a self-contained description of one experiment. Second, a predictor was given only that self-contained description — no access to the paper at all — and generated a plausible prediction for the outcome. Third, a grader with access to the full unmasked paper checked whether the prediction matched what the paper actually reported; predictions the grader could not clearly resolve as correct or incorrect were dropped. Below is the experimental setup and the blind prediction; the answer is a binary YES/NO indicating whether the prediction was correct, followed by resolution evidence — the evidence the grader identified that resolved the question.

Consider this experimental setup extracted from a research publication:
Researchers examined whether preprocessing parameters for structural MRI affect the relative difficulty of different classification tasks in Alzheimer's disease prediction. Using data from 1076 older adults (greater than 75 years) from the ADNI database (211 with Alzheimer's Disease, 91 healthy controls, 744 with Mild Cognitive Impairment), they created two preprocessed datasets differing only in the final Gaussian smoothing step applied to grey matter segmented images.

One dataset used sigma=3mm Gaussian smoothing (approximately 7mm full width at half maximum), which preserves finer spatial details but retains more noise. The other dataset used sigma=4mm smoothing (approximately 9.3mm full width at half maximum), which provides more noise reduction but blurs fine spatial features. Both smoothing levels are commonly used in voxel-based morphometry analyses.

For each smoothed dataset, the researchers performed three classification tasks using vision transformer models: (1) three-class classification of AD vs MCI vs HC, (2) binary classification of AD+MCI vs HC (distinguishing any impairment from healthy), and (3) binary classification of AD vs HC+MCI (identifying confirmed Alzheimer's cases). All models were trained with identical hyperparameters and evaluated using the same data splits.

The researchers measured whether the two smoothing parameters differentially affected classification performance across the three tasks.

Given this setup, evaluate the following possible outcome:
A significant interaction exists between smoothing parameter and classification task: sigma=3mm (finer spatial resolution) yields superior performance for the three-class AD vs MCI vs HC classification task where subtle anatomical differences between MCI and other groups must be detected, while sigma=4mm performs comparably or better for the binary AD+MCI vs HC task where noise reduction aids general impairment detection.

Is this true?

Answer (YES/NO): NO